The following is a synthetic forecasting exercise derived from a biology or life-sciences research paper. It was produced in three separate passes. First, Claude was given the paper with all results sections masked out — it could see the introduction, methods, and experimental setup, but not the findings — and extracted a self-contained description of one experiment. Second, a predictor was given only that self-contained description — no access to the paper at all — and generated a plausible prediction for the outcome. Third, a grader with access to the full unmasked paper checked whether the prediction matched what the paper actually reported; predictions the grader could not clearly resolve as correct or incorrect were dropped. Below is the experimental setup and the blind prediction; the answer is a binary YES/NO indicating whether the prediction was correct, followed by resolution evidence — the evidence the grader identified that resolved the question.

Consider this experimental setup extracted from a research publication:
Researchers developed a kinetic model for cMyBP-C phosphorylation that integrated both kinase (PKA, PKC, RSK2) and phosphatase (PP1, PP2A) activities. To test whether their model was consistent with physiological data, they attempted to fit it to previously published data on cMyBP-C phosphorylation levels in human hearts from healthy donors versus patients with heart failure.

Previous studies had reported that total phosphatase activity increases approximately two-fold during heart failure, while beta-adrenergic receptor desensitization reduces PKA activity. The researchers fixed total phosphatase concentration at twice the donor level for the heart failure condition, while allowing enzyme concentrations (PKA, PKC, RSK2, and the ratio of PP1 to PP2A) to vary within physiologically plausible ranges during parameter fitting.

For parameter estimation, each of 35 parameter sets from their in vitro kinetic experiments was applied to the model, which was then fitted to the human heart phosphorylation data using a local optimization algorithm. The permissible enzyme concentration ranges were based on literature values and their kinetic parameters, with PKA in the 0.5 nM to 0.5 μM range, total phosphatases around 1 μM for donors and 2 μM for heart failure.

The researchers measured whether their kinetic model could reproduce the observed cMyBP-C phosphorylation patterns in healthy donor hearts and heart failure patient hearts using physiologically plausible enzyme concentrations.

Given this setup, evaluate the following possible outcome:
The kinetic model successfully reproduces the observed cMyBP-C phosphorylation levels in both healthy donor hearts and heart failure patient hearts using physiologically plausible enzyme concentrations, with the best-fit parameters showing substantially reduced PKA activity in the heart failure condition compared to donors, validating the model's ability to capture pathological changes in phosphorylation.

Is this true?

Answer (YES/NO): YES